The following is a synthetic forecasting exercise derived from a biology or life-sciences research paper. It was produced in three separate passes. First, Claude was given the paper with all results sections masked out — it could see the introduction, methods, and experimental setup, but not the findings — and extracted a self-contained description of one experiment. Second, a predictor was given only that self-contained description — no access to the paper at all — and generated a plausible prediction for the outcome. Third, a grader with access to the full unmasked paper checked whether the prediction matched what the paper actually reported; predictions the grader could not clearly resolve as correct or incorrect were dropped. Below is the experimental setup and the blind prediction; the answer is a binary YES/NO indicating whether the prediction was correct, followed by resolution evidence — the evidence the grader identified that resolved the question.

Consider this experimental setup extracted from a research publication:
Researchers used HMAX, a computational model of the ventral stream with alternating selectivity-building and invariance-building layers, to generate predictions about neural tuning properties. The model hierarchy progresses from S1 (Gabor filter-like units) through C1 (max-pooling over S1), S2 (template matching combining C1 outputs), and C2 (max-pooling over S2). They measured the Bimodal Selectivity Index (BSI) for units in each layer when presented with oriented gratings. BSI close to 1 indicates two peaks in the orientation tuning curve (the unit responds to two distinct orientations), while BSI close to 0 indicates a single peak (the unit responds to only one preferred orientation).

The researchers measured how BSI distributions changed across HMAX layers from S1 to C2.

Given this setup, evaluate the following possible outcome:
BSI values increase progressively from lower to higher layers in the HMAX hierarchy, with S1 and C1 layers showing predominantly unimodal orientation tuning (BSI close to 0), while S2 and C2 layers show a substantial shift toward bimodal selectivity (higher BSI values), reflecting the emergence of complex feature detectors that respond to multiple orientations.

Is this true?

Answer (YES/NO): YES